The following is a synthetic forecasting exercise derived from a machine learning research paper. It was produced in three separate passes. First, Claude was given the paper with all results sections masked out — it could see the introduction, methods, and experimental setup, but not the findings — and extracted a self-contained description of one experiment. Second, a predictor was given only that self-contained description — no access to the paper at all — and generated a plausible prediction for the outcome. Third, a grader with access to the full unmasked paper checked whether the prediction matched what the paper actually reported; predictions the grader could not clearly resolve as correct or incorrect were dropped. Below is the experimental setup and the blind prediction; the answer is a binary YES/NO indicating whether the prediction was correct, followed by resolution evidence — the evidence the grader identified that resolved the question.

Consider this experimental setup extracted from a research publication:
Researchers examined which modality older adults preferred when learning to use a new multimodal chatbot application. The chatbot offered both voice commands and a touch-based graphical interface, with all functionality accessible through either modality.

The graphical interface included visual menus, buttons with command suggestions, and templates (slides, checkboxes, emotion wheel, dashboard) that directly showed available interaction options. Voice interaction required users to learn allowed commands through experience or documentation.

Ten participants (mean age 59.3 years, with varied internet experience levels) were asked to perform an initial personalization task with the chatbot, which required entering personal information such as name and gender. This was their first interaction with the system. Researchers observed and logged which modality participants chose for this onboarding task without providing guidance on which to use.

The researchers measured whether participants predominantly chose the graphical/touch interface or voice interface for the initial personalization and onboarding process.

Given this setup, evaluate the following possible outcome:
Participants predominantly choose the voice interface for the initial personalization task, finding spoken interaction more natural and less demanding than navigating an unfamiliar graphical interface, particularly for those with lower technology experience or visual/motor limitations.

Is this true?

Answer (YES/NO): YES